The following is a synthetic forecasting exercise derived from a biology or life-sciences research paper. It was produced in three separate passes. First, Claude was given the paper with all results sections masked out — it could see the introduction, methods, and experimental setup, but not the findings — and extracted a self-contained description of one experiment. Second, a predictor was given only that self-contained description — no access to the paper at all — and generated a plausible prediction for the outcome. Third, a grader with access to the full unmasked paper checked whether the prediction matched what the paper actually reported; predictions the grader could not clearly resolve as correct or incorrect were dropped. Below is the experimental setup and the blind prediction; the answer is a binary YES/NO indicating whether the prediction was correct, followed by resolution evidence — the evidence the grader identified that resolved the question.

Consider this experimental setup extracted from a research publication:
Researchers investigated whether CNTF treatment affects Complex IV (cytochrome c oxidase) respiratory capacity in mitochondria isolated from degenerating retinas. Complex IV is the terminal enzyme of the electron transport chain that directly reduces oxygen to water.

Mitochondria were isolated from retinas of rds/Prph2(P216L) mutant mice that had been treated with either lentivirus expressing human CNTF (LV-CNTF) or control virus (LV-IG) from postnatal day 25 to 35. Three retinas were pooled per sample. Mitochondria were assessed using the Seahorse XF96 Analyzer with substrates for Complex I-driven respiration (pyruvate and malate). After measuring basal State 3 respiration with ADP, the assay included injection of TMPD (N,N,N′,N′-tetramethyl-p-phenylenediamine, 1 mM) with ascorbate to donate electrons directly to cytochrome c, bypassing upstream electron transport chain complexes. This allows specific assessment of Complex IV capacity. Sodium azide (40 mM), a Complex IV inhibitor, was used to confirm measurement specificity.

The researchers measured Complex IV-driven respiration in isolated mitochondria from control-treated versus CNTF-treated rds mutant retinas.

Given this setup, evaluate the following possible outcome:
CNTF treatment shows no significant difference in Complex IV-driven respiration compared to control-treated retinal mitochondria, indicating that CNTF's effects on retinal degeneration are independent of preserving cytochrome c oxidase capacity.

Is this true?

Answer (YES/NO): NO